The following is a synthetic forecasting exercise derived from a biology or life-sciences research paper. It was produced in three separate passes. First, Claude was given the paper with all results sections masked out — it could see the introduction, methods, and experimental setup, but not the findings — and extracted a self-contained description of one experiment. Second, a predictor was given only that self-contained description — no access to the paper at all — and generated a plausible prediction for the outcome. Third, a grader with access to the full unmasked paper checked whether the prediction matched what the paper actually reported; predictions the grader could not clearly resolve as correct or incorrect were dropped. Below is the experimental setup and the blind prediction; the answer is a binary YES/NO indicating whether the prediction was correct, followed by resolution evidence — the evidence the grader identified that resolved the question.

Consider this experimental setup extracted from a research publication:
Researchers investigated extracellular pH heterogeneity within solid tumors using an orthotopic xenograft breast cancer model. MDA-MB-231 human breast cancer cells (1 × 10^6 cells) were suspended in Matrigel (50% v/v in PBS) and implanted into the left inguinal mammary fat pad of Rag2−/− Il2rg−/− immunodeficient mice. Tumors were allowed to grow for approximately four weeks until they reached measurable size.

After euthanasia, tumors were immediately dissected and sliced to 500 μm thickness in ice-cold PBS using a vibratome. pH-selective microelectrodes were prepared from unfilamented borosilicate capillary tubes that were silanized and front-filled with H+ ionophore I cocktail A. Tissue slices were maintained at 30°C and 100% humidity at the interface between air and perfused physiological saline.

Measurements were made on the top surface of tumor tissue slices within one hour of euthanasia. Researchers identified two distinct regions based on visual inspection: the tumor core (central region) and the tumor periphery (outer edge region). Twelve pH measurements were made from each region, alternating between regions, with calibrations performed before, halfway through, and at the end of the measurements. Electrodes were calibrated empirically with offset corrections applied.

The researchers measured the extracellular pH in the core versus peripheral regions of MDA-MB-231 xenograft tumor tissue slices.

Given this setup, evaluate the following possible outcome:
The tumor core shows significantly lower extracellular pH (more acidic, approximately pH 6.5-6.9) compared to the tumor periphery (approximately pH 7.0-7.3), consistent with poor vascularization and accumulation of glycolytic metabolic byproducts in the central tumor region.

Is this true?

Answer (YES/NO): NO